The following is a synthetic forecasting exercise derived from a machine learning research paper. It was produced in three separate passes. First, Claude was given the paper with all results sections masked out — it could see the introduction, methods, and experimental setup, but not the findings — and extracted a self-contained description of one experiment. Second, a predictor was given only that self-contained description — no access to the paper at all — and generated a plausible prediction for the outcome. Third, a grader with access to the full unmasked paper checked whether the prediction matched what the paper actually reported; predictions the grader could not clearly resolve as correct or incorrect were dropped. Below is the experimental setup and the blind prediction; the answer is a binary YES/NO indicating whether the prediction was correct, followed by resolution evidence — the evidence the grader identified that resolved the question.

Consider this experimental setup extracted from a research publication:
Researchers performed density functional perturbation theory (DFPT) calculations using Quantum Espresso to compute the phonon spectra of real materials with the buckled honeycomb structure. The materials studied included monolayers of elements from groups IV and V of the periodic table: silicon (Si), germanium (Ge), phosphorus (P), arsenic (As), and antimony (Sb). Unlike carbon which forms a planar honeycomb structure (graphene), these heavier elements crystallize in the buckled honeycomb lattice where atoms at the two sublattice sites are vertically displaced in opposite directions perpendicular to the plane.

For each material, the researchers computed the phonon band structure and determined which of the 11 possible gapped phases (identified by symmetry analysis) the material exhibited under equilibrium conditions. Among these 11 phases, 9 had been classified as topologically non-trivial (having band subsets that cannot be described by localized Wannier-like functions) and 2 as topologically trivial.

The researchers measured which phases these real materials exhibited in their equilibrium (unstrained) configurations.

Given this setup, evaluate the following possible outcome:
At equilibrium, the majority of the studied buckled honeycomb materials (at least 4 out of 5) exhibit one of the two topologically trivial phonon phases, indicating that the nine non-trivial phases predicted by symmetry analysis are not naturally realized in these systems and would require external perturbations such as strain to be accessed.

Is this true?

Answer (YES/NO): YES